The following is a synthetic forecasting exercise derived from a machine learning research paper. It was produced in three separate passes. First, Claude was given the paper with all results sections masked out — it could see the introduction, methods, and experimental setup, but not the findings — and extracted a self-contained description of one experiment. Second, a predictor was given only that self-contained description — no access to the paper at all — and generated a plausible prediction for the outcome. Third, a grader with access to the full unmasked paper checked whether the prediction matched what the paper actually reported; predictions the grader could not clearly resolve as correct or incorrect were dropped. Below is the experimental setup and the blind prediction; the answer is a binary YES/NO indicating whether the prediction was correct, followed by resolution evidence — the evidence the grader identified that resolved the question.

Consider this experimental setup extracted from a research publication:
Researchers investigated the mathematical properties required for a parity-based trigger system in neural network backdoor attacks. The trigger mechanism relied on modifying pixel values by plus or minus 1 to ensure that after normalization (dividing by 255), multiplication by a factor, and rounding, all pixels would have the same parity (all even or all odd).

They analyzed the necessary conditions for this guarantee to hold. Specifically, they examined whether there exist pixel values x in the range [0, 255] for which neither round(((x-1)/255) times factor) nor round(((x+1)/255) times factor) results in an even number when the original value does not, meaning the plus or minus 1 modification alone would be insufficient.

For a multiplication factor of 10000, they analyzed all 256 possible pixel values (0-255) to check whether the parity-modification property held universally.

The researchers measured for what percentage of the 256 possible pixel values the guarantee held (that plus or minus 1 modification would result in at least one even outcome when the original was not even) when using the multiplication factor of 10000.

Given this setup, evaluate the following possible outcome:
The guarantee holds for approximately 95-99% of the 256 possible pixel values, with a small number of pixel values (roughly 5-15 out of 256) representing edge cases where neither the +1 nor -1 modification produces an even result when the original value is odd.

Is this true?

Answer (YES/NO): NO